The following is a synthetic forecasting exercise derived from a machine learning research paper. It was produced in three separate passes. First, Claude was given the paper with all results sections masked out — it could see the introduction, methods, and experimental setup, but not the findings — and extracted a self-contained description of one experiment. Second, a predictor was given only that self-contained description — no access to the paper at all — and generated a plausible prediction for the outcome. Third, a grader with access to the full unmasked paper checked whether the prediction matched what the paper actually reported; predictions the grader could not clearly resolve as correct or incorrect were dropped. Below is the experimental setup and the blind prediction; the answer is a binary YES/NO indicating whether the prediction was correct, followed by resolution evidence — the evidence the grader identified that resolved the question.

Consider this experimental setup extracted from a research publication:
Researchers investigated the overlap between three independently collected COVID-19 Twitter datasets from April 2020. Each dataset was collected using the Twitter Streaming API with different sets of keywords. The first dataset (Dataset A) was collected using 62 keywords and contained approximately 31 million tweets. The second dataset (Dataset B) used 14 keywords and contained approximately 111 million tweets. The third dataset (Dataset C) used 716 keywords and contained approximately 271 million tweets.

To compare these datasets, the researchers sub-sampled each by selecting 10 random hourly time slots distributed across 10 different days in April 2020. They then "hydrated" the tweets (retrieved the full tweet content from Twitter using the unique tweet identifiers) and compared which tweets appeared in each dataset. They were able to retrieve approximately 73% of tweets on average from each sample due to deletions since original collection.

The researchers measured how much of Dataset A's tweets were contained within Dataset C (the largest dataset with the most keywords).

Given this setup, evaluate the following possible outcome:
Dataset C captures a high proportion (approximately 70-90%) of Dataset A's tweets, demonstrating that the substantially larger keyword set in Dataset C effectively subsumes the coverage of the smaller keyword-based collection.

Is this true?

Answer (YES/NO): YES